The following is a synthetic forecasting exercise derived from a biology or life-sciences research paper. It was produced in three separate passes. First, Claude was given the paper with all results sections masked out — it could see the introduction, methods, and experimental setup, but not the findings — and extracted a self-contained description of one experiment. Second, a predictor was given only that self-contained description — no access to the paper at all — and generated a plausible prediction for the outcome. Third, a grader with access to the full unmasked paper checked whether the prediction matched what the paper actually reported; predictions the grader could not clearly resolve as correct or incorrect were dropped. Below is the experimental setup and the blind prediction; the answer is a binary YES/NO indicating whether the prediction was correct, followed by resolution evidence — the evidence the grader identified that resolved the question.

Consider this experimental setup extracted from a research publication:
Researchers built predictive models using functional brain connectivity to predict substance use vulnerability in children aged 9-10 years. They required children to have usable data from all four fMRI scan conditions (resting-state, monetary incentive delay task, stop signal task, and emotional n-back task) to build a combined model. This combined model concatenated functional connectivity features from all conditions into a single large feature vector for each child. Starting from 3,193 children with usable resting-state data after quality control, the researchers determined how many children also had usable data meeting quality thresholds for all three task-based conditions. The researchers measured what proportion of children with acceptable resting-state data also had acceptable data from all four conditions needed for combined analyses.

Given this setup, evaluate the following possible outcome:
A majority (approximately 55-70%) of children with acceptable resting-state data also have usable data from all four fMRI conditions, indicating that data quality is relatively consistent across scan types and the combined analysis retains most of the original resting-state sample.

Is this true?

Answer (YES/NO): NO